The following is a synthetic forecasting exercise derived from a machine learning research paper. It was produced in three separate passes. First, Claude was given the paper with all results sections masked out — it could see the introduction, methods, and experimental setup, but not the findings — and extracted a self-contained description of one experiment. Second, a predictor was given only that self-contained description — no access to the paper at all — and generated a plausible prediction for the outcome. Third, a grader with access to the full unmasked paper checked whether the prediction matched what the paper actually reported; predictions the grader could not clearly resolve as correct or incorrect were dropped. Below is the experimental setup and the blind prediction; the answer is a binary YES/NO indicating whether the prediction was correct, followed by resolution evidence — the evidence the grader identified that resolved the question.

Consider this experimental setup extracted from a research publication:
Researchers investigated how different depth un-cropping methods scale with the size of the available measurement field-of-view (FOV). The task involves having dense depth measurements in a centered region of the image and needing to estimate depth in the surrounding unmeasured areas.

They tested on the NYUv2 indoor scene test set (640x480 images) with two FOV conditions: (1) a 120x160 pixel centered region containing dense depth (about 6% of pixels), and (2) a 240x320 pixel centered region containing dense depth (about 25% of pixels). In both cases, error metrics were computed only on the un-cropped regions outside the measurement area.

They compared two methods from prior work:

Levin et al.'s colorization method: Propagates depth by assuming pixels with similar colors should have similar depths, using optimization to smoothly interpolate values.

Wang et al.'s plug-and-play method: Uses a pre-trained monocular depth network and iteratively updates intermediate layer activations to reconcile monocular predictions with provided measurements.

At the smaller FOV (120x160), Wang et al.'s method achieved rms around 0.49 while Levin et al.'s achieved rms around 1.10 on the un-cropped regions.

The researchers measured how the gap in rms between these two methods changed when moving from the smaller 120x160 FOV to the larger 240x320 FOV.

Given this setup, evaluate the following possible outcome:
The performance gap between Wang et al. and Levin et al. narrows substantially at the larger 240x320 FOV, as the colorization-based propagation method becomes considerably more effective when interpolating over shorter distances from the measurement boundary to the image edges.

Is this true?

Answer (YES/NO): YES